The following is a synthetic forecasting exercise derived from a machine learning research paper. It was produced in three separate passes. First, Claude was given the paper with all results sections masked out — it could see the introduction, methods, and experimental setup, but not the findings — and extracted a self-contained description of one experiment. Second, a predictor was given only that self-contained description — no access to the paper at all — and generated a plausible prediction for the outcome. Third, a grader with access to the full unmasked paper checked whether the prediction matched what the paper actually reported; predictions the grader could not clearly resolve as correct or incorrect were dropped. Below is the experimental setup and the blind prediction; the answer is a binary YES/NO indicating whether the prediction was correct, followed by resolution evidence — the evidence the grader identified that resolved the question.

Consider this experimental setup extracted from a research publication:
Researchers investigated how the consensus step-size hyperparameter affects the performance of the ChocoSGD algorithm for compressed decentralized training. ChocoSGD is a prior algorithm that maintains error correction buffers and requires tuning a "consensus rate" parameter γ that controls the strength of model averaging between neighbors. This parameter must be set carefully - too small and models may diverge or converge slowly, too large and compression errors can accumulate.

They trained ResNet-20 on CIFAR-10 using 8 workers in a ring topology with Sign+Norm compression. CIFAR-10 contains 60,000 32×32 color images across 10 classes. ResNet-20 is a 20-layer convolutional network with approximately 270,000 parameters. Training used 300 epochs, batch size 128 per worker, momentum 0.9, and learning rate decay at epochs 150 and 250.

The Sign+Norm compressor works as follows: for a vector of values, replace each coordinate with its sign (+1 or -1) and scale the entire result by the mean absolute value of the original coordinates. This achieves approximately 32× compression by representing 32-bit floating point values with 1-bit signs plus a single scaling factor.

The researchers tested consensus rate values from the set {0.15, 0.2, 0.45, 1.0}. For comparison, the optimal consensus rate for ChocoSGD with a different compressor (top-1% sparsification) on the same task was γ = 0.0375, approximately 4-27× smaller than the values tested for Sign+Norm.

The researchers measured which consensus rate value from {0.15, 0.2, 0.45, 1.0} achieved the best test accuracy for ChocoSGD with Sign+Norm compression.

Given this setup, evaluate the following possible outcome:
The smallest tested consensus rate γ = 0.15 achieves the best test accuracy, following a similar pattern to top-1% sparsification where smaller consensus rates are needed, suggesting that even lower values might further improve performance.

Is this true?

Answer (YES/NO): NO